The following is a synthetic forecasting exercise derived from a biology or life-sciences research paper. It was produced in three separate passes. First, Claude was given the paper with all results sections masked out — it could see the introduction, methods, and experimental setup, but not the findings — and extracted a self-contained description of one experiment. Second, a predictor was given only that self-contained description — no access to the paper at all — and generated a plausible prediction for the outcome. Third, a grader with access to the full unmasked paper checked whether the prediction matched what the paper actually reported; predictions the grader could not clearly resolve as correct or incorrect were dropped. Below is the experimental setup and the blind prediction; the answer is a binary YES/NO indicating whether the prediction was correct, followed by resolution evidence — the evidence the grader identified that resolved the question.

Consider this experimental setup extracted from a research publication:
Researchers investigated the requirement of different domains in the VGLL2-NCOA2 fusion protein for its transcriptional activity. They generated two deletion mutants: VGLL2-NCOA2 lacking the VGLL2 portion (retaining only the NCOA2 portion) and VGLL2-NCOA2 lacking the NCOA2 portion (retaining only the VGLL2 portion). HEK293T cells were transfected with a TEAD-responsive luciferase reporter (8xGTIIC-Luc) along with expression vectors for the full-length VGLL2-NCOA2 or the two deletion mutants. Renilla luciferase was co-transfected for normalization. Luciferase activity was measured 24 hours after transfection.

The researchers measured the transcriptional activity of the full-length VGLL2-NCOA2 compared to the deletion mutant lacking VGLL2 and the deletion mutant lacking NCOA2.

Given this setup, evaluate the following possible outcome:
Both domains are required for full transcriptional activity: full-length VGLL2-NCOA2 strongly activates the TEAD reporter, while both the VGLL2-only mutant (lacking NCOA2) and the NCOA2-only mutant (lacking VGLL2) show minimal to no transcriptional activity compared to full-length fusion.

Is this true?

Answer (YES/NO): YES